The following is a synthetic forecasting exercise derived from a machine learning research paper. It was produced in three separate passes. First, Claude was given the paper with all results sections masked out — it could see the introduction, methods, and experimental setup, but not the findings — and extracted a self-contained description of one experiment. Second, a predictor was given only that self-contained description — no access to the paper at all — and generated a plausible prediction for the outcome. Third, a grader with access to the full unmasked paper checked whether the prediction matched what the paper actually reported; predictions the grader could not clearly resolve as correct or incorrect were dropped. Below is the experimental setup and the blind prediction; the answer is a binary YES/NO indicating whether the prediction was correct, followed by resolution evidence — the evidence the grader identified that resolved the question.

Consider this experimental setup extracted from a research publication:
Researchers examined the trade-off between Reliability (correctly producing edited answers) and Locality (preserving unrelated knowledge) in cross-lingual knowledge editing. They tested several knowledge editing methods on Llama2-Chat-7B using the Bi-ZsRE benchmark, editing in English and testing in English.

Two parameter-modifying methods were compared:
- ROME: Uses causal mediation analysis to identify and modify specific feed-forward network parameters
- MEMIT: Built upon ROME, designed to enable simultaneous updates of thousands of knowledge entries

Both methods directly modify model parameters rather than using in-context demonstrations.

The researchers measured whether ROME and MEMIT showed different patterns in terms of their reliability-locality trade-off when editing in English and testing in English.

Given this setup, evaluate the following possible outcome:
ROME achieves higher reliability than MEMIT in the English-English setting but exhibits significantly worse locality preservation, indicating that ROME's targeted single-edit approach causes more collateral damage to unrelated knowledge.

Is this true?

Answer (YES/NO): NO